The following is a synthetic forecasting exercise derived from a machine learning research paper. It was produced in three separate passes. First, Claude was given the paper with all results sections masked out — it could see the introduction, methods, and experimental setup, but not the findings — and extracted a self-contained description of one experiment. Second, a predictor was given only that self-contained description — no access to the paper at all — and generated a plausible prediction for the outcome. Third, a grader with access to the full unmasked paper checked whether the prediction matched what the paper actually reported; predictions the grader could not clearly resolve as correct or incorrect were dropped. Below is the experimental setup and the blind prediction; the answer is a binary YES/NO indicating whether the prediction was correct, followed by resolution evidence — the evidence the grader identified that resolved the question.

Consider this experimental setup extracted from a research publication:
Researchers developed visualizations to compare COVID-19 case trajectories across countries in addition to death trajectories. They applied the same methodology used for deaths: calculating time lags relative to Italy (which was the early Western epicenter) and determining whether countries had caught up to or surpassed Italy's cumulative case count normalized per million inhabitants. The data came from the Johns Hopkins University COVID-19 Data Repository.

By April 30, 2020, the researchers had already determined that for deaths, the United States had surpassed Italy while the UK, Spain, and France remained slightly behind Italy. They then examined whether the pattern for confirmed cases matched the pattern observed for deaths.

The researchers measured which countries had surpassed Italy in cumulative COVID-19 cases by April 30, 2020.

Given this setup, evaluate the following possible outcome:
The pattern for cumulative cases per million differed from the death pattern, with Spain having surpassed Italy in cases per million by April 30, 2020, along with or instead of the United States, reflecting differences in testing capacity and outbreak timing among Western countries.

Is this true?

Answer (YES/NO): YES